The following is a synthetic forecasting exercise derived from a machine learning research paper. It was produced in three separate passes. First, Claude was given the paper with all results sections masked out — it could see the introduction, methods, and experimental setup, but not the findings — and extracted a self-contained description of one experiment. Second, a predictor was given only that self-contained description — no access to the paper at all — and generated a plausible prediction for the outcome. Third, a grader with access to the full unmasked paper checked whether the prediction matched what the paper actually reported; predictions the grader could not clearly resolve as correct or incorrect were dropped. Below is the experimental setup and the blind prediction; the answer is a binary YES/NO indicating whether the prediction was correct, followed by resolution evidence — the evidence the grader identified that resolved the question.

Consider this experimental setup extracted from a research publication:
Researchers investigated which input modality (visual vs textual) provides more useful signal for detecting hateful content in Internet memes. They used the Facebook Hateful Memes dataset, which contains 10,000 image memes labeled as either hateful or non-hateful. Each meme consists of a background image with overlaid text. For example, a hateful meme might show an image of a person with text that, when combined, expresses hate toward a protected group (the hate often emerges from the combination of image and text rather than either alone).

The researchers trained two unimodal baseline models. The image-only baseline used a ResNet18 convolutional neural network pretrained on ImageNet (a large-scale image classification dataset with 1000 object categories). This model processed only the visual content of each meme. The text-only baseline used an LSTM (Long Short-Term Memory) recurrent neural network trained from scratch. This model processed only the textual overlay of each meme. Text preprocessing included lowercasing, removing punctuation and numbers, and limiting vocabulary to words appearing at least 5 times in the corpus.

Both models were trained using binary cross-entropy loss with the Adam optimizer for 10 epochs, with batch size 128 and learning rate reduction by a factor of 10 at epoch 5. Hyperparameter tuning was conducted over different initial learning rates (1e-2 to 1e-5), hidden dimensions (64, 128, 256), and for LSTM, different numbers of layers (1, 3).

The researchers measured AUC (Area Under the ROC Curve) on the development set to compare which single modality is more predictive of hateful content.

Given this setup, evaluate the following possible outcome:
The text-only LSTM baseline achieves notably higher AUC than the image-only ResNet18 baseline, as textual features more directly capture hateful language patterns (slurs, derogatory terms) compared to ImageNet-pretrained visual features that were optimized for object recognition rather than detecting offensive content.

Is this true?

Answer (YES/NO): YES